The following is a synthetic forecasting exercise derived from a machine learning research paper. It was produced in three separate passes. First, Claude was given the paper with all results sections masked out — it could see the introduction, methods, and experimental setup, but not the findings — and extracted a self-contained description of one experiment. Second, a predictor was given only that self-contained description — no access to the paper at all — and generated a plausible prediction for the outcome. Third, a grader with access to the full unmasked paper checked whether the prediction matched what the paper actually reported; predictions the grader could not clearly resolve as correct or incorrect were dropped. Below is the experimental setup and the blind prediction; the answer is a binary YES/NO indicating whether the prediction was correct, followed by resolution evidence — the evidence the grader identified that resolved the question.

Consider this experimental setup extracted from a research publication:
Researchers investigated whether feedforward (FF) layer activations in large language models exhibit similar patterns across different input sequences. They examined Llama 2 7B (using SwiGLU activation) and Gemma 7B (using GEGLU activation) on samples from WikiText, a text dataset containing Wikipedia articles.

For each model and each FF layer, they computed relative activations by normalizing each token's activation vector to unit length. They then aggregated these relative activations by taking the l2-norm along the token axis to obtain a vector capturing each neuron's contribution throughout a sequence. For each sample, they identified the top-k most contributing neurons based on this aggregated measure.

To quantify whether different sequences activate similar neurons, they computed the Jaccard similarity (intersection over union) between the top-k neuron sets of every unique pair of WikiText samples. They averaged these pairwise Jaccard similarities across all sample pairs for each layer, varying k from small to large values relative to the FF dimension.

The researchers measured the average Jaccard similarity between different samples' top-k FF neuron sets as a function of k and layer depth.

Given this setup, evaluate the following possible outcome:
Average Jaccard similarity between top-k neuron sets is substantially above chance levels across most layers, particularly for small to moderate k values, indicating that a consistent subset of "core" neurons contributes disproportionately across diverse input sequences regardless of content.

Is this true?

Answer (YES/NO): NO